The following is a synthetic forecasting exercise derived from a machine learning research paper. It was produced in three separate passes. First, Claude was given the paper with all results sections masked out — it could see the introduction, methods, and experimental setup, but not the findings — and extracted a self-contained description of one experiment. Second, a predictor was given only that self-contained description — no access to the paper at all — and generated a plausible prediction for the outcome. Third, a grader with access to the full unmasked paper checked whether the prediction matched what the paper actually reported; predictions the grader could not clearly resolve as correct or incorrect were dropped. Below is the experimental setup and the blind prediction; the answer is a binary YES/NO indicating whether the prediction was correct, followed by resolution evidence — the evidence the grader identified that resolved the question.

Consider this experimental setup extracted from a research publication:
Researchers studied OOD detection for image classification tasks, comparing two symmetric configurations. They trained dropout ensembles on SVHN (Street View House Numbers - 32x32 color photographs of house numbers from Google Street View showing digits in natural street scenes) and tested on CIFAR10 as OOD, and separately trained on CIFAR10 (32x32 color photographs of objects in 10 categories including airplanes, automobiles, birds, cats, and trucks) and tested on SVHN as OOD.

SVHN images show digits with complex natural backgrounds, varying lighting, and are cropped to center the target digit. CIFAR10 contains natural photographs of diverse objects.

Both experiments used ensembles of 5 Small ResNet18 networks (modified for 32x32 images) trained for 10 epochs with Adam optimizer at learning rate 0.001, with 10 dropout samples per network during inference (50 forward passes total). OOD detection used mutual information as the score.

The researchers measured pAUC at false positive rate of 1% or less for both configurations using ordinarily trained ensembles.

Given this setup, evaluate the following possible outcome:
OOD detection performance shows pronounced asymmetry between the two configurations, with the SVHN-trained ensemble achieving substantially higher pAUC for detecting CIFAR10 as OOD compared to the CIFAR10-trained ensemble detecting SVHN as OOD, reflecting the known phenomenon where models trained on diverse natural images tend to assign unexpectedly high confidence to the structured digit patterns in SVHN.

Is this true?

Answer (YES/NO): NO